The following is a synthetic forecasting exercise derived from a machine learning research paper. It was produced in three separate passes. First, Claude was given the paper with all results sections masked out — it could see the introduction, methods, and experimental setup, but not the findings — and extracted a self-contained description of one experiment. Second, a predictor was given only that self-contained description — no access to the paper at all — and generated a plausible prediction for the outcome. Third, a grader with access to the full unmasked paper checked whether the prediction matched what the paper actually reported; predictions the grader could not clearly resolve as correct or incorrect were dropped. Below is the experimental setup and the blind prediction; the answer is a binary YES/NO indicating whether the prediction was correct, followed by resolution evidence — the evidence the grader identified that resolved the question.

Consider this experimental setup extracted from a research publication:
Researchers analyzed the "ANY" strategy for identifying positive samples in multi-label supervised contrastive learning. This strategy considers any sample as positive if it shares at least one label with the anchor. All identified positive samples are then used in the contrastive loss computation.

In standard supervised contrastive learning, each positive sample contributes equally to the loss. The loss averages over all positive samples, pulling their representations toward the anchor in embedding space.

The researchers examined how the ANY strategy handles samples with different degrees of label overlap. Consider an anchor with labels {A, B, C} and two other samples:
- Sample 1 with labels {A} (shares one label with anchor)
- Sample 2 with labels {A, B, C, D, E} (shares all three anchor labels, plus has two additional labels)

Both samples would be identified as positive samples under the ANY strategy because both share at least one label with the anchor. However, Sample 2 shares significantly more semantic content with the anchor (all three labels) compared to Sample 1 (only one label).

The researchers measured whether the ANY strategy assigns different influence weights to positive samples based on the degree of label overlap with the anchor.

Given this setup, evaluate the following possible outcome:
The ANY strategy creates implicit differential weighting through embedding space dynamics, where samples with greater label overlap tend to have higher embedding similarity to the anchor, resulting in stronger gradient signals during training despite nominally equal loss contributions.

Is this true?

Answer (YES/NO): NO